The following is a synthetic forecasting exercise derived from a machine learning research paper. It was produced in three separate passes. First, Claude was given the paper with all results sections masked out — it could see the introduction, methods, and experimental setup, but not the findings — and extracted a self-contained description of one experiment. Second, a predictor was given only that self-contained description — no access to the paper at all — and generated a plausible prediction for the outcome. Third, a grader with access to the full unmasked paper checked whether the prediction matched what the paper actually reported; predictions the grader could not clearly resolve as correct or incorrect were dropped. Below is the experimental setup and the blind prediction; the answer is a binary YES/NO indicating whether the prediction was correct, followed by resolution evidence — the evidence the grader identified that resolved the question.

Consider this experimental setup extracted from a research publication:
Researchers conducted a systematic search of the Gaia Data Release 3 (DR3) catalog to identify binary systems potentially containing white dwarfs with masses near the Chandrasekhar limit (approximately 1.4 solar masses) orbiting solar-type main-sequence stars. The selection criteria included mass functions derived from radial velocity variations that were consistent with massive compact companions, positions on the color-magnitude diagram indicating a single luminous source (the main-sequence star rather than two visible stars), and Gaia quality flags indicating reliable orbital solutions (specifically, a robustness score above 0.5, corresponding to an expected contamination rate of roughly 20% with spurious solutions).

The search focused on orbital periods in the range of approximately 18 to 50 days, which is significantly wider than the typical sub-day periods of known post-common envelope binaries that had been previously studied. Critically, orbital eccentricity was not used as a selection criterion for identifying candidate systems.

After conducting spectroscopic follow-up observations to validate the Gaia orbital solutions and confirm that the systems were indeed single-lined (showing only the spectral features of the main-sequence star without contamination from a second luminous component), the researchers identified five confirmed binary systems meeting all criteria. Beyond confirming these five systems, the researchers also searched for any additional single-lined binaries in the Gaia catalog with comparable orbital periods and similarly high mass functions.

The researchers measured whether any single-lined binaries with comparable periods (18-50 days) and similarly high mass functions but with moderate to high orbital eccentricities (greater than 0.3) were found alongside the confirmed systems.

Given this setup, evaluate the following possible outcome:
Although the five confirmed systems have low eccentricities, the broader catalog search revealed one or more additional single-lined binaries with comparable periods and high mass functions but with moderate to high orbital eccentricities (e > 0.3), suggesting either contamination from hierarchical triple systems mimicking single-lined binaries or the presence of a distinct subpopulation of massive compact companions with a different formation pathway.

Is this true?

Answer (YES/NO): NO